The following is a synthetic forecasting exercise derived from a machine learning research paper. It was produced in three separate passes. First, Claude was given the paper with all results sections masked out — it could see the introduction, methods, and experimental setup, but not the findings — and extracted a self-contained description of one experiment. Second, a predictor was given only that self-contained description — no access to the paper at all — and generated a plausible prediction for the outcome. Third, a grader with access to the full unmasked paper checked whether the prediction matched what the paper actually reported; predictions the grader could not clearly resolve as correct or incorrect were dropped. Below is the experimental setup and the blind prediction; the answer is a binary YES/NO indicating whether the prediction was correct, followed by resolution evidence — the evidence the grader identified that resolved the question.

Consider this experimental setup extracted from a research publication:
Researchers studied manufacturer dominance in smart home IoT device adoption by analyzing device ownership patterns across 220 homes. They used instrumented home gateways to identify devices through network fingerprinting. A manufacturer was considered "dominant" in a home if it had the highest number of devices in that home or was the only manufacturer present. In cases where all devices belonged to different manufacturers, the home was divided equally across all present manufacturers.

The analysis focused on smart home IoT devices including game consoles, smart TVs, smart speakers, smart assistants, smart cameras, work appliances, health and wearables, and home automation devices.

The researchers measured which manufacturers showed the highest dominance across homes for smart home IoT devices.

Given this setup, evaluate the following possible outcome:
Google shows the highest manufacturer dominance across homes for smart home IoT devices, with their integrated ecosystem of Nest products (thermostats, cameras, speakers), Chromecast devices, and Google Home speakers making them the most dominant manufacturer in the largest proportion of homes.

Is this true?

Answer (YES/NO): NO